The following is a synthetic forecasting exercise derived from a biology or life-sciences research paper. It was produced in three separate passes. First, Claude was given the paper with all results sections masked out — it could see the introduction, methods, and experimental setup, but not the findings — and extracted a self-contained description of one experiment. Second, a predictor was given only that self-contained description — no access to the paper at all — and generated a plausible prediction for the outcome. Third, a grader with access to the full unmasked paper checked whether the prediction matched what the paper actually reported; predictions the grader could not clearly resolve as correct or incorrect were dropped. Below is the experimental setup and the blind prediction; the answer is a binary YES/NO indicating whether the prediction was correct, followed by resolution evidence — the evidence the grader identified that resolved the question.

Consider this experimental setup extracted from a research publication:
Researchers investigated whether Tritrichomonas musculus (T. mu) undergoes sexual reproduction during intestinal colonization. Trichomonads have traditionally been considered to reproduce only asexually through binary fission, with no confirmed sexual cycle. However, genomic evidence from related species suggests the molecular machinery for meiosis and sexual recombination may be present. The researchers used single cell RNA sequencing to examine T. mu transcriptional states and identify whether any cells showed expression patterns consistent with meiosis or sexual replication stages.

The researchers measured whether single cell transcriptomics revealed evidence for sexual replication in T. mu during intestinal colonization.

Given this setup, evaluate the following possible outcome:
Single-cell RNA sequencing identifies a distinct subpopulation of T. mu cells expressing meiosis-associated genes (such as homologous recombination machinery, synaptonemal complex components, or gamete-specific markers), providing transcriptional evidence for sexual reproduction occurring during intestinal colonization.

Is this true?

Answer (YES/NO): YES